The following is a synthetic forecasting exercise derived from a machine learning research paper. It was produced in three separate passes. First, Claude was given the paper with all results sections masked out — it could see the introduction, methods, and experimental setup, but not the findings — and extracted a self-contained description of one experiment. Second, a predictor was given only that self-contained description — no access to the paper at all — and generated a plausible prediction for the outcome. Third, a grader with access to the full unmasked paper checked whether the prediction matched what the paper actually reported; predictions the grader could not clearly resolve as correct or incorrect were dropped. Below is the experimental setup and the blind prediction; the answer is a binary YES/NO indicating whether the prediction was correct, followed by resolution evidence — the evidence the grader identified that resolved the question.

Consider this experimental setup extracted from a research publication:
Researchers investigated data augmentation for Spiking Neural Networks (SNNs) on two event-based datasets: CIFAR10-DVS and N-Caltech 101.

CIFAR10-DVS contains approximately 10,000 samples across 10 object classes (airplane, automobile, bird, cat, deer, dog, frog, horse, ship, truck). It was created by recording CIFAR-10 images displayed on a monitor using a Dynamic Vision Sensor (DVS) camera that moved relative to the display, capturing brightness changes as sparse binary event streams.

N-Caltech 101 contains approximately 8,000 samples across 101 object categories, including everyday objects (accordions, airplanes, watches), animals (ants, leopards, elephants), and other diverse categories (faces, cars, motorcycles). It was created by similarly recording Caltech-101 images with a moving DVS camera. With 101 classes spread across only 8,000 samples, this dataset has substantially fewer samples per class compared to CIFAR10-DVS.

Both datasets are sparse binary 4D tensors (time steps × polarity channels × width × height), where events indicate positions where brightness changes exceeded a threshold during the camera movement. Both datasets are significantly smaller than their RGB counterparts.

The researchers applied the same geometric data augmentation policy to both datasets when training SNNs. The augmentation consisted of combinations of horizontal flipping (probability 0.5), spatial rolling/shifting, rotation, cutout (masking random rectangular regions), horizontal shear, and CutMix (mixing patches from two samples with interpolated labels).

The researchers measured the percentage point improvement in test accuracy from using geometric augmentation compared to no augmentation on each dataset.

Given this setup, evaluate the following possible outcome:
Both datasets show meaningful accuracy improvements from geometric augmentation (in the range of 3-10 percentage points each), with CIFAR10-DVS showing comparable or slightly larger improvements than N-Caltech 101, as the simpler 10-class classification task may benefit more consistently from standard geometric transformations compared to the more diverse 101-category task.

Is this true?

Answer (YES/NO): NO